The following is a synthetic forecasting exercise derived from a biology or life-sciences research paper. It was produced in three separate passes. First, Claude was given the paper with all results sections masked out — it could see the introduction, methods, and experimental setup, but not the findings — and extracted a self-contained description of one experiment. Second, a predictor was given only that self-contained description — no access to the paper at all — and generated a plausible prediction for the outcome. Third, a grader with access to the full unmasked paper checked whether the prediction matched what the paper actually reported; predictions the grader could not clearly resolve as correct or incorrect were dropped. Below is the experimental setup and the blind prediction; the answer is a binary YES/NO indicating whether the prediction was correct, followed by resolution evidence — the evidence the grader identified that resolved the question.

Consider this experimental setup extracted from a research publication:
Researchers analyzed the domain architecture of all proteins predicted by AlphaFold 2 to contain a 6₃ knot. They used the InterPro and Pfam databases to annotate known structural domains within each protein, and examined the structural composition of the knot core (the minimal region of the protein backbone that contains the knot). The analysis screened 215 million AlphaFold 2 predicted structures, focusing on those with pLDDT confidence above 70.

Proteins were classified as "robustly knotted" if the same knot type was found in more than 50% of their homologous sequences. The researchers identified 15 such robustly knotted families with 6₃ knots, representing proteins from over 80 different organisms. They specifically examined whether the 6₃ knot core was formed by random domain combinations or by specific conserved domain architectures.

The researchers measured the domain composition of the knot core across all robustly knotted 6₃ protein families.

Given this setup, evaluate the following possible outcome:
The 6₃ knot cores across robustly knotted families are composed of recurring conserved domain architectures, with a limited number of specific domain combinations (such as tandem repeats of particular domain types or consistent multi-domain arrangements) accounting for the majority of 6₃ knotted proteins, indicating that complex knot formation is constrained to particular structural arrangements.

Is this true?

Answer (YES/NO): YES